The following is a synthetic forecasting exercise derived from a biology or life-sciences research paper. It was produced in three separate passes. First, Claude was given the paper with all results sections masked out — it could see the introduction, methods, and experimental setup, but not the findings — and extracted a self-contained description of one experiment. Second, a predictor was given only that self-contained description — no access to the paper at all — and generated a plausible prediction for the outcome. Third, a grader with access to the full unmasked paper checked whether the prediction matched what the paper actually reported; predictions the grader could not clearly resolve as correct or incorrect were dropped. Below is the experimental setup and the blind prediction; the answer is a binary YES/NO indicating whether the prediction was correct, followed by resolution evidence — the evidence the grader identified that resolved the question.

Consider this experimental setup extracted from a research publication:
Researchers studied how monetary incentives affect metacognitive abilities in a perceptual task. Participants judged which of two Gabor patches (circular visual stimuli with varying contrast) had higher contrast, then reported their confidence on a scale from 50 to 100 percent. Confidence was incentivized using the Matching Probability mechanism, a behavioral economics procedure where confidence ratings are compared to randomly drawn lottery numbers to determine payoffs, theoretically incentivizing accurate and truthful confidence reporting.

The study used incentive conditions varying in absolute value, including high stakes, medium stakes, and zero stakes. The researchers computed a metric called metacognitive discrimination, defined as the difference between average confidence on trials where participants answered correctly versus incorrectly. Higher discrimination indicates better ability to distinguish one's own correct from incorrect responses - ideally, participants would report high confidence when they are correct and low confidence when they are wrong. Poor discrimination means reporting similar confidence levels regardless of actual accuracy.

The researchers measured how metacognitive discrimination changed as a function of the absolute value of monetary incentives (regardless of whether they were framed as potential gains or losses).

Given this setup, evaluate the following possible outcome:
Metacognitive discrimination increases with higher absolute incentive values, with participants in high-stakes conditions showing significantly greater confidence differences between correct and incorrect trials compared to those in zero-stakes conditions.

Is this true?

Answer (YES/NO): YES